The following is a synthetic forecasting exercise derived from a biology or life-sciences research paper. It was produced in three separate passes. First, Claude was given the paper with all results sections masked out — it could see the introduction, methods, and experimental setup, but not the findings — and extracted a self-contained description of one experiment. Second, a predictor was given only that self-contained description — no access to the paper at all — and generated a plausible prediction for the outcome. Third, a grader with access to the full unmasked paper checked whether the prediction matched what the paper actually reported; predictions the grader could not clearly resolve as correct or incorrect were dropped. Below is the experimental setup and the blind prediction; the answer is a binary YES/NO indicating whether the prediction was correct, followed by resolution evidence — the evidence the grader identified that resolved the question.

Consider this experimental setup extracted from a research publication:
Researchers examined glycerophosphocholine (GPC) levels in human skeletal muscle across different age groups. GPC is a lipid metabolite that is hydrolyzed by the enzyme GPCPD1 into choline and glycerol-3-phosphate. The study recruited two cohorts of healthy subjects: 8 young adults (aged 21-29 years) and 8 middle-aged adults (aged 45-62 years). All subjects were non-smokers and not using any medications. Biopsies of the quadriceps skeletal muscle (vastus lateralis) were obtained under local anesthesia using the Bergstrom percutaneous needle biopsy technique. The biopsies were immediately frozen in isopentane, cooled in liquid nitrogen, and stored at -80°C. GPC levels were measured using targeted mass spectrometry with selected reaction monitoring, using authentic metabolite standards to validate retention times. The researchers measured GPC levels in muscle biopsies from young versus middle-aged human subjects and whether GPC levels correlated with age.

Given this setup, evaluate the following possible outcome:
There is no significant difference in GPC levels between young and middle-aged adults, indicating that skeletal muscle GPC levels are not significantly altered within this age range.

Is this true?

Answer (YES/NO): NO